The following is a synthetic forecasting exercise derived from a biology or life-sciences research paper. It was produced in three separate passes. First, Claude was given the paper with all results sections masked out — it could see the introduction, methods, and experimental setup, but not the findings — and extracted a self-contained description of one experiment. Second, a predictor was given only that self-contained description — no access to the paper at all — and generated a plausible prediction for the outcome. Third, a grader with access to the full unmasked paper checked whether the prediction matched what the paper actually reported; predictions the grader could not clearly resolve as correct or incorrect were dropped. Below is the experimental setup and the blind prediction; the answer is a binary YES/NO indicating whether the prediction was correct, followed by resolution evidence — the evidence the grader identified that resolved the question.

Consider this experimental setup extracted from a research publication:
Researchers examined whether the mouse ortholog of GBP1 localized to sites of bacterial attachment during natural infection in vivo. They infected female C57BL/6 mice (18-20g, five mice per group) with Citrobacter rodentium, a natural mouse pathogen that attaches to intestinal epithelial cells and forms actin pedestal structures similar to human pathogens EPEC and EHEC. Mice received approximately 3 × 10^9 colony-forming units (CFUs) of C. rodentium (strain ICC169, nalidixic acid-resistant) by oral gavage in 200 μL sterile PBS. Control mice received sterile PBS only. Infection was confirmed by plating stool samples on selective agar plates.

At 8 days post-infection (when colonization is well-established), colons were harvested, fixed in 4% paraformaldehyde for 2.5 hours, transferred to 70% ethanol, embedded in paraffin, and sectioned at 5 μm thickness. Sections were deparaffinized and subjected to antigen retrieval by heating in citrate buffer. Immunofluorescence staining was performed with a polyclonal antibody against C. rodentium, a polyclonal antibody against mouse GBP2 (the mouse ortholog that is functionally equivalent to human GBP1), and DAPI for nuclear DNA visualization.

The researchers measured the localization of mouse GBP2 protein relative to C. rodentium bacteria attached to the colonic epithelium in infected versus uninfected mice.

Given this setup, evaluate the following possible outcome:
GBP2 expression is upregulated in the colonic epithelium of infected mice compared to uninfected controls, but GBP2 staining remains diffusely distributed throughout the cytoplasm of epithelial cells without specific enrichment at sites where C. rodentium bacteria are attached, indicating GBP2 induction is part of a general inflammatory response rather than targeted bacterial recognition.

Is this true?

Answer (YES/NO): NO